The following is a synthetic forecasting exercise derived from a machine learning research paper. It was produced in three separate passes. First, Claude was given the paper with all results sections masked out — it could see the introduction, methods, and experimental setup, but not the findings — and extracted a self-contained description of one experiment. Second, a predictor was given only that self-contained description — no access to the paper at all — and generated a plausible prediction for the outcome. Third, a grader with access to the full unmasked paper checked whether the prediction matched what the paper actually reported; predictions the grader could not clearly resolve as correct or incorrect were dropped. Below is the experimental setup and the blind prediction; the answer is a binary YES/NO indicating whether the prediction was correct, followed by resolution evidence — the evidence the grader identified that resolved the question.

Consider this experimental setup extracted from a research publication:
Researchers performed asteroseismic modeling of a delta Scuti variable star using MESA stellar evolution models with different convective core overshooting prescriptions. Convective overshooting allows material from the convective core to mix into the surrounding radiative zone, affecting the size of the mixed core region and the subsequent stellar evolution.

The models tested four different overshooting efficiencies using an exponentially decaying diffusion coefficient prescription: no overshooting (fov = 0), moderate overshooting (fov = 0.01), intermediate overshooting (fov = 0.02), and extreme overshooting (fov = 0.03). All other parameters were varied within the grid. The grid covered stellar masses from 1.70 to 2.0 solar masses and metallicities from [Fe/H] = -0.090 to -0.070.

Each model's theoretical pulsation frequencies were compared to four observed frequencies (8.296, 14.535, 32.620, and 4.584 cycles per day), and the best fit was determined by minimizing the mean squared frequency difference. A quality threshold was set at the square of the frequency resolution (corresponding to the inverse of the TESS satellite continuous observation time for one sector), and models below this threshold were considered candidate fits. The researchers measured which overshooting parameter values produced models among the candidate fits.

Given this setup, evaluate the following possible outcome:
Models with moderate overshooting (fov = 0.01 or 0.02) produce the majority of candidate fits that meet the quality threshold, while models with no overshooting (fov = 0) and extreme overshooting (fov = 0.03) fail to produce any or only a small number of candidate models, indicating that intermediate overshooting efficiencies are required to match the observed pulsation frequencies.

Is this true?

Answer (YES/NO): NO